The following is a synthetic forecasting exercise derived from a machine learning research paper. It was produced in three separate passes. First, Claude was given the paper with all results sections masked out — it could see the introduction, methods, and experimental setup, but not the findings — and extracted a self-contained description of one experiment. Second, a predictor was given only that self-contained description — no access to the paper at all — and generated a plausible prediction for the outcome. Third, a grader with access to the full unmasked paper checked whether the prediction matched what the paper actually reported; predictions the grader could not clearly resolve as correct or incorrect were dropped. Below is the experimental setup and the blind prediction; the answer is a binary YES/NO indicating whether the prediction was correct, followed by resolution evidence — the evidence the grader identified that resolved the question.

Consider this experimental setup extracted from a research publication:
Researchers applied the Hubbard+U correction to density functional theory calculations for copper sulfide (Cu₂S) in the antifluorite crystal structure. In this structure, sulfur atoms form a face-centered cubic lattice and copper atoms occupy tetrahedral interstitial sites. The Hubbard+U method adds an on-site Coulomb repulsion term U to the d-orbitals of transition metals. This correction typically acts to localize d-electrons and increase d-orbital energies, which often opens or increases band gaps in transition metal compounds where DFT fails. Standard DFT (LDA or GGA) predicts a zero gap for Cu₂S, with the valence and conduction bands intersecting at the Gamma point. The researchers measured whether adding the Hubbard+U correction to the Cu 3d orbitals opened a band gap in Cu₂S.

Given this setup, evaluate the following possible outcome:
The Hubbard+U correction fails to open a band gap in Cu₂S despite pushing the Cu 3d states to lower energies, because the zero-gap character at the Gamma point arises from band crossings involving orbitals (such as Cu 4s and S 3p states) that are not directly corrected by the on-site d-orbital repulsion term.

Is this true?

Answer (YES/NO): NO